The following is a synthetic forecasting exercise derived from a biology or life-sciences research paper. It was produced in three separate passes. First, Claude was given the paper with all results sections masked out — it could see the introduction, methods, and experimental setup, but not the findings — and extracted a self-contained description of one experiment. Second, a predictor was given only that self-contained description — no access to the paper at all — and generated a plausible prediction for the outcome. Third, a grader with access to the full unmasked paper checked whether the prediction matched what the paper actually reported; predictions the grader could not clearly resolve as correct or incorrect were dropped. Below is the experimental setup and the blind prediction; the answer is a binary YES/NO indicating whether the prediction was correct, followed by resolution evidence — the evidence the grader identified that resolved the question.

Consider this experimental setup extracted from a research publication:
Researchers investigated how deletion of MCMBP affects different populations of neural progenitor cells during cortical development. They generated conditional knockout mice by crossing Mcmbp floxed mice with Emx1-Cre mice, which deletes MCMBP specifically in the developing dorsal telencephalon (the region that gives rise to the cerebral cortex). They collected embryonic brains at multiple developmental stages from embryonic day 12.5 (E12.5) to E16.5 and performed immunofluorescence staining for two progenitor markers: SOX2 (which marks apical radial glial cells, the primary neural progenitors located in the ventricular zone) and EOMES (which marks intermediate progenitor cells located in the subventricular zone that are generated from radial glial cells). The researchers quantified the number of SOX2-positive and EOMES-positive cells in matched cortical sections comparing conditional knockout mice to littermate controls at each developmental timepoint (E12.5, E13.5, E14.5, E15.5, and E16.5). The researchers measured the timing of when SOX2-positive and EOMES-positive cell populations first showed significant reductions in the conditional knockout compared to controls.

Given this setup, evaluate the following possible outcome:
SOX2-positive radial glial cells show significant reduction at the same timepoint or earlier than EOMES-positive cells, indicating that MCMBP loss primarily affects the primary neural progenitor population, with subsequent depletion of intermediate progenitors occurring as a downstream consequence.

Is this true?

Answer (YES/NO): YES